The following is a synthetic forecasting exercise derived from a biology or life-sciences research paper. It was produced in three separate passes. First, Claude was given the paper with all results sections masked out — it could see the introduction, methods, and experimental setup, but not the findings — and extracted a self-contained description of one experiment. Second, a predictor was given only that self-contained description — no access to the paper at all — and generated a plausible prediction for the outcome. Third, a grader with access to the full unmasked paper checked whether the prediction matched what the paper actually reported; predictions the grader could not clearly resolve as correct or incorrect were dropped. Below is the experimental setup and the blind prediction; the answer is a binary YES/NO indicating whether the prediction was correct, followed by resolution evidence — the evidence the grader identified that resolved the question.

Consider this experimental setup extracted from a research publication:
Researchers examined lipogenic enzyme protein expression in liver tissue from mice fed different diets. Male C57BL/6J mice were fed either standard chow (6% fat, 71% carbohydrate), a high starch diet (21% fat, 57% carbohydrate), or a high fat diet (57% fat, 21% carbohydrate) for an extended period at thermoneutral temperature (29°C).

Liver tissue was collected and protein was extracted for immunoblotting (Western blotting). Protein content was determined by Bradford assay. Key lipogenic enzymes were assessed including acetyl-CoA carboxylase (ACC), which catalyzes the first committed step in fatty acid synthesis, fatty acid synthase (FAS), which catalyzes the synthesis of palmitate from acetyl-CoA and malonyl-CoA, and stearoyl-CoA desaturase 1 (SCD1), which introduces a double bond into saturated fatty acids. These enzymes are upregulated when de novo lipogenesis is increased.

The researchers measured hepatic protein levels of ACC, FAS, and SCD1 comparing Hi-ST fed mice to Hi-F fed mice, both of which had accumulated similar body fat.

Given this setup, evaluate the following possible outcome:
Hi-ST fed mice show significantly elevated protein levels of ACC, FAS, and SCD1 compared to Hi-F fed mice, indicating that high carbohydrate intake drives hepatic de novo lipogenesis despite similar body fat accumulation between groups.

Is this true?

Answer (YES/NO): YES